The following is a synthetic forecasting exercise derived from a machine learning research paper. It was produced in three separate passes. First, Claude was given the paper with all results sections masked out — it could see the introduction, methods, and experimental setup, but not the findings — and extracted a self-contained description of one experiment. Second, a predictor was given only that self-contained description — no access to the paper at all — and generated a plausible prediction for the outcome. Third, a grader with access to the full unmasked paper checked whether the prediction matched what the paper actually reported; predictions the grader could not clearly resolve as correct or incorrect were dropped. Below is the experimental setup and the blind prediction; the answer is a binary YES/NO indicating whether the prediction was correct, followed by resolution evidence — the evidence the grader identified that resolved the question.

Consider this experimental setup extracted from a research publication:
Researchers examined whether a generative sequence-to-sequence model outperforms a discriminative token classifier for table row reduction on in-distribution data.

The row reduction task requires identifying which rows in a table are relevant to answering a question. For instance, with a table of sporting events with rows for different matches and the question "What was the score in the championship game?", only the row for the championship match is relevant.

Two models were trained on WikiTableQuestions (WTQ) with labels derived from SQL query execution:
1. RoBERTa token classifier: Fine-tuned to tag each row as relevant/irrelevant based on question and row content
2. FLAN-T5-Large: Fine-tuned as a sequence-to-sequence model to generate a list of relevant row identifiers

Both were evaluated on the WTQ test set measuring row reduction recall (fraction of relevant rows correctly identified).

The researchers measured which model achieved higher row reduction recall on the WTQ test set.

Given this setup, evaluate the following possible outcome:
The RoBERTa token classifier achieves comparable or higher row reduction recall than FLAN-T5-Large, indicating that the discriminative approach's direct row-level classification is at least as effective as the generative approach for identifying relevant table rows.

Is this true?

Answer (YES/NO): YES